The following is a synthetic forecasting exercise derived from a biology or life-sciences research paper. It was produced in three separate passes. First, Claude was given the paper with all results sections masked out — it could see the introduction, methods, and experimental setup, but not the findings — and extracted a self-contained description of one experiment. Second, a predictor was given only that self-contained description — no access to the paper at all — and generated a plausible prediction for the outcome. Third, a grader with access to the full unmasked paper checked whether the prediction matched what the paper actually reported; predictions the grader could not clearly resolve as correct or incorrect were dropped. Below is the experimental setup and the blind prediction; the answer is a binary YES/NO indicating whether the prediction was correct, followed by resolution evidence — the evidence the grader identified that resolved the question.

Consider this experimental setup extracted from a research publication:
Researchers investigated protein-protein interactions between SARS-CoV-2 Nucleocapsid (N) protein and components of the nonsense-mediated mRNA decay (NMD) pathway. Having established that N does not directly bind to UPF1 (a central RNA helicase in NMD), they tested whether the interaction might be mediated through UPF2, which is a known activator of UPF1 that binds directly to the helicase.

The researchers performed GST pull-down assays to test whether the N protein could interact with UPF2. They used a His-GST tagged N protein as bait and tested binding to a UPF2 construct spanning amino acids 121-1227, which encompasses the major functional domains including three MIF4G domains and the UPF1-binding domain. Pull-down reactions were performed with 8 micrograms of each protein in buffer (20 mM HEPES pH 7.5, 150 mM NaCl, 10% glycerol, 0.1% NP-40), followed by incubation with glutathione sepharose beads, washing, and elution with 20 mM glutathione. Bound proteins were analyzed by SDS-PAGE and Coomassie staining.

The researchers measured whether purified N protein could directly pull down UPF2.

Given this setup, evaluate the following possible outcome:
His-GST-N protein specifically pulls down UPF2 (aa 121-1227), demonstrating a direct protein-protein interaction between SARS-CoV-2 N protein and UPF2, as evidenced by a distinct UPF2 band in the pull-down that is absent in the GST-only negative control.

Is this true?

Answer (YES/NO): YES